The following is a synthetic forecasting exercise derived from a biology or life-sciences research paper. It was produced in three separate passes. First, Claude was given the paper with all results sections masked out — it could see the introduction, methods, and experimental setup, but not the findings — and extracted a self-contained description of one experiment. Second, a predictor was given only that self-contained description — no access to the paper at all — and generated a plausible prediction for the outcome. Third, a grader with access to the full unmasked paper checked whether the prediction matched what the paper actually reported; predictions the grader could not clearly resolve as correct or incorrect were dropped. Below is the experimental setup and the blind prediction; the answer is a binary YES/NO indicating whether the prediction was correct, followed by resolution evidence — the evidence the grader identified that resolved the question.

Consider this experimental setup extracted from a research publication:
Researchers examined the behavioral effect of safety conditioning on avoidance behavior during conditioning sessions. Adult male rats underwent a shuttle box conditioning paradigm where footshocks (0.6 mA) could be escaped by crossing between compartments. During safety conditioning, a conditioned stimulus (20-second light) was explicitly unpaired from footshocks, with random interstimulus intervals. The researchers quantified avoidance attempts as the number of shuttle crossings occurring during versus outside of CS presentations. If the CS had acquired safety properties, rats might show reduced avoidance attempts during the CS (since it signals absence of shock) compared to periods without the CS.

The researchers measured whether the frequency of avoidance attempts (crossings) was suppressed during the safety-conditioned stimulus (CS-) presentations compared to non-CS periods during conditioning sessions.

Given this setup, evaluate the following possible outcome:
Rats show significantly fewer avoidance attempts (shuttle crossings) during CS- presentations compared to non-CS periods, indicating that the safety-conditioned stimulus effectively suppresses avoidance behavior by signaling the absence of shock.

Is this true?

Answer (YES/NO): YES